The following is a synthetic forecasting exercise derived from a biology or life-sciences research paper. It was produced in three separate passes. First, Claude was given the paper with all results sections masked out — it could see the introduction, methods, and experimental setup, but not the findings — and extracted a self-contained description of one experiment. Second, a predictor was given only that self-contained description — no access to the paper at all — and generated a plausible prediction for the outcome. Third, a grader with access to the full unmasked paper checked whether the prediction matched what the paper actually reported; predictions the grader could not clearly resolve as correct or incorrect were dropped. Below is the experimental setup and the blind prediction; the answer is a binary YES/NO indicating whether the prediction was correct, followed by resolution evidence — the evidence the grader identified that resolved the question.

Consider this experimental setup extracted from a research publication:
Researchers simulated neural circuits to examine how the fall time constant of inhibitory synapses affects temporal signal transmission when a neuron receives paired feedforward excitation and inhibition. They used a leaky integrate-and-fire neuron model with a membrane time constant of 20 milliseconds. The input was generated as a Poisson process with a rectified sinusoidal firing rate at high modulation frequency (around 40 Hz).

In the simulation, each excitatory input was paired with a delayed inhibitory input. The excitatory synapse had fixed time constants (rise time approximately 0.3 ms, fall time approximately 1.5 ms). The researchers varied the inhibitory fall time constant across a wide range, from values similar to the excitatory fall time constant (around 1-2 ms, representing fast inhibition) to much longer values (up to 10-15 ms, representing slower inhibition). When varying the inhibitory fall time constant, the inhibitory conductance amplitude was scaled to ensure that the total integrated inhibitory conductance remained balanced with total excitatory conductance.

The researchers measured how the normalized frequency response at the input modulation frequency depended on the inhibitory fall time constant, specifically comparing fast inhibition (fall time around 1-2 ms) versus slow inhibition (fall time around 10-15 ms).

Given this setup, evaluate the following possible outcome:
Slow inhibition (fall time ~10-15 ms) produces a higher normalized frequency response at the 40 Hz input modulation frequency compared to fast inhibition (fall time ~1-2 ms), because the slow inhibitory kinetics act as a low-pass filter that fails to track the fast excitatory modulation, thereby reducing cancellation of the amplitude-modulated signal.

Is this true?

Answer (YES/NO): NO